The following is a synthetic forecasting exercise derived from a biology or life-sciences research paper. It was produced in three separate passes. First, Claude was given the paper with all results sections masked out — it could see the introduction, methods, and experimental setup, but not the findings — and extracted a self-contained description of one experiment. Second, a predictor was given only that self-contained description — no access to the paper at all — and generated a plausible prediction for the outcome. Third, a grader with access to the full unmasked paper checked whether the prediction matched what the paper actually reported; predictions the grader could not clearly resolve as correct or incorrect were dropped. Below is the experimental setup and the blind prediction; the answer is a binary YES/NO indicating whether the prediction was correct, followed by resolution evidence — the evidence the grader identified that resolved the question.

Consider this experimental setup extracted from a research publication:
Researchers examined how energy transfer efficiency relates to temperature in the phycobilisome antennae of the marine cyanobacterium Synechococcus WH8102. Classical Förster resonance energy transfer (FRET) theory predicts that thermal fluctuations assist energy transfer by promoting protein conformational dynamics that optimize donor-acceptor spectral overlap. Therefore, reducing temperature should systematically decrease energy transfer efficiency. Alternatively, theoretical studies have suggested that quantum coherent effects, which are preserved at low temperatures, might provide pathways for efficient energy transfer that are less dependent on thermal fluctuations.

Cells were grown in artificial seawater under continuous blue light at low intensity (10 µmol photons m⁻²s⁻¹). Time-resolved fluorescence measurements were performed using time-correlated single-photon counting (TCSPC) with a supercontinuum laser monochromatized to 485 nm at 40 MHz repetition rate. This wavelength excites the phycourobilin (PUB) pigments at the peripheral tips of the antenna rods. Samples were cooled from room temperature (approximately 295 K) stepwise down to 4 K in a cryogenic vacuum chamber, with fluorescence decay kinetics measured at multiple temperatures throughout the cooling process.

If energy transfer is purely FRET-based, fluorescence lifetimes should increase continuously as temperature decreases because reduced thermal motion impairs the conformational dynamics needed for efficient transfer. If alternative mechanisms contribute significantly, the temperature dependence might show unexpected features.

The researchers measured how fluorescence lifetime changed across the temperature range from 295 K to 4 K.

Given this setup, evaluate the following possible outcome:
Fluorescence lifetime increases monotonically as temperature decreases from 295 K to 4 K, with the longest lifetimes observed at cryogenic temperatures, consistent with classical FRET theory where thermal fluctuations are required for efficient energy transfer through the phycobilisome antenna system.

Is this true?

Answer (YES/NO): NO